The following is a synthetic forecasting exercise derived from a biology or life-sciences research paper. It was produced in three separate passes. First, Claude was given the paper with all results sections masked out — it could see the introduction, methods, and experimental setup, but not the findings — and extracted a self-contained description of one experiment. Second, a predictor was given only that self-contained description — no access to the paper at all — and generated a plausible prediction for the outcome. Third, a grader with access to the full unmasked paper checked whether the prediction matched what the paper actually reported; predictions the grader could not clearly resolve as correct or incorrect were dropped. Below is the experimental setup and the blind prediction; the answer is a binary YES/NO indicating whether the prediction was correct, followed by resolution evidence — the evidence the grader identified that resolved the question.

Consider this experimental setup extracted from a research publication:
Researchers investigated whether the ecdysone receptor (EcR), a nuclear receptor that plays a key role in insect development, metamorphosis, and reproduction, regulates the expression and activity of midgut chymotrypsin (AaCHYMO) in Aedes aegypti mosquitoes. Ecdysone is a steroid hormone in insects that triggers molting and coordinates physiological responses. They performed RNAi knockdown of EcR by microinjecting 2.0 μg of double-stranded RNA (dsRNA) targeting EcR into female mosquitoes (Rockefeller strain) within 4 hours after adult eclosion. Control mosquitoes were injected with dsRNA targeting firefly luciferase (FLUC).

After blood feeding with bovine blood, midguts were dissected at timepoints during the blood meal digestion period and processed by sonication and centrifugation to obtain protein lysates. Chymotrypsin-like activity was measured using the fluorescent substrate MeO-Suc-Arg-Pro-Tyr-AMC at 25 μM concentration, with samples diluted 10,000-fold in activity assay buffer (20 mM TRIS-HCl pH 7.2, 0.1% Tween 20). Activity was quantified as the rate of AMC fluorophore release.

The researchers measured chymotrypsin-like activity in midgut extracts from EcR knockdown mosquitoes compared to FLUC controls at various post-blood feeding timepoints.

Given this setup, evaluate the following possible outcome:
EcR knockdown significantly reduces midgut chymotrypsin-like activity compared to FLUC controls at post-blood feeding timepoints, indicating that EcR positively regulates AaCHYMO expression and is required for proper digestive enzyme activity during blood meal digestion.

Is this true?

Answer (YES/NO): YES